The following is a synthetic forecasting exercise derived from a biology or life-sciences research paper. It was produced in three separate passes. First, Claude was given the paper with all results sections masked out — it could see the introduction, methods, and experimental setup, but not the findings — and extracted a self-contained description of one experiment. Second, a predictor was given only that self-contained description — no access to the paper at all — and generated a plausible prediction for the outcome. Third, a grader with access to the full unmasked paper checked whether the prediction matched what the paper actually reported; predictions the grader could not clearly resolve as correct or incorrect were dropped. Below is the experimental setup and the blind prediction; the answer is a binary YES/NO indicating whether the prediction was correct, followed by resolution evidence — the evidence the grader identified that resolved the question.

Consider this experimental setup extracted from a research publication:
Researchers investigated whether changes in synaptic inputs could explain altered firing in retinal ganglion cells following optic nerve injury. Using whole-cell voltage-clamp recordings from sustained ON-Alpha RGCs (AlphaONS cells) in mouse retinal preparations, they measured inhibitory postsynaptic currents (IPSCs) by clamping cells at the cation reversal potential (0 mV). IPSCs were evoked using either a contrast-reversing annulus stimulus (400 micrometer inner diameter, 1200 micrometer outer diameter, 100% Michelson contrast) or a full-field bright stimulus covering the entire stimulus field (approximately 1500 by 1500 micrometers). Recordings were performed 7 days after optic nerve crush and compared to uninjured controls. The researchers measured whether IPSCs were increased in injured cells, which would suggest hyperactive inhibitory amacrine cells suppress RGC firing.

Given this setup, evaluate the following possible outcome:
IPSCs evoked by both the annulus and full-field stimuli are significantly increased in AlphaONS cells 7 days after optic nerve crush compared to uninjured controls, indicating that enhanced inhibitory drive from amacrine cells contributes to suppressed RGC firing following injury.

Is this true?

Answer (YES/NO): NO